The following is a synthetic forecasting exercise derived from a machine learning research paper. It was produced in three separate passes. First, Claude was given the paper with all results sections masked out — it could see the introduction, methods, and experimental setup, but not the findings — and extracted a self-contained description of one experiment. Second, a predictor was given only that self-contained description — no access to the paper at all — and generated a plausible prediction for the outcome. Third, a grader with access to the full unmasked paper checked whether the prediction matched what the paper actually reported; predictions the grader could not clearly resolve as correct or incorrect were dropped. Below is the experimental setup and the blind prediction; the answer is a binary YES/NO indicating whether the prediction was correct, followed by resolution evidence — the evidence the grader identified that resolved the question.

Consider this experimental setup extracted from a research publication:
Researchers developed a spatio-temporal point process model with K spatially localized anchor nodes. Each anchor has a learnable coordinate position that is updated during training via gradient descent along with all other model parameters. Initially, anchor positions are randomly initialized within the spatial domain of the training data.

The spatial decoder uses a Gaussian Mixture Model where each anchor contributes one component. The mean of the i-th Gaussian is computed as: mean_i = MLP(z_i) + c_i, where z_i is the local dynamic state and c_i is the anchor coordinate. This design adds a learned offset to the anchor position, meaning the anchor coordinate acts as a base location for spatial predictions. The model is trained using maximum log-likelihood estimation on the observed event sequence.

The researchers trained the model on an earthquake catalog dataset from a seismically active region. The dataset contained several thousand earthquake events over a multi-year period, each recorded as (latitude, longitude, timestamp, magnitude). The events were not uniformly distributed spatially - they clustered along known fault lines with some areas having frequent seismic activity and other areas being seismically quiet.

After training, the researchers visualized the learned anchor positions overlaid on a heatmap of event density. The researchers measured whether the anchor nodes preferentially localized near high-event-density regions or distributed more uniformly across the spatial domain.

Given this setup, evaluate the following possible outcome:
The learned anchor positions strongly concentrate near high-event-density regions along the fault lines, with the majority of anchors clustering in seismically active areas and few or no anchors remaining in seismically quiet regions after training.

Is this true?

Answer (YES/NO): NO